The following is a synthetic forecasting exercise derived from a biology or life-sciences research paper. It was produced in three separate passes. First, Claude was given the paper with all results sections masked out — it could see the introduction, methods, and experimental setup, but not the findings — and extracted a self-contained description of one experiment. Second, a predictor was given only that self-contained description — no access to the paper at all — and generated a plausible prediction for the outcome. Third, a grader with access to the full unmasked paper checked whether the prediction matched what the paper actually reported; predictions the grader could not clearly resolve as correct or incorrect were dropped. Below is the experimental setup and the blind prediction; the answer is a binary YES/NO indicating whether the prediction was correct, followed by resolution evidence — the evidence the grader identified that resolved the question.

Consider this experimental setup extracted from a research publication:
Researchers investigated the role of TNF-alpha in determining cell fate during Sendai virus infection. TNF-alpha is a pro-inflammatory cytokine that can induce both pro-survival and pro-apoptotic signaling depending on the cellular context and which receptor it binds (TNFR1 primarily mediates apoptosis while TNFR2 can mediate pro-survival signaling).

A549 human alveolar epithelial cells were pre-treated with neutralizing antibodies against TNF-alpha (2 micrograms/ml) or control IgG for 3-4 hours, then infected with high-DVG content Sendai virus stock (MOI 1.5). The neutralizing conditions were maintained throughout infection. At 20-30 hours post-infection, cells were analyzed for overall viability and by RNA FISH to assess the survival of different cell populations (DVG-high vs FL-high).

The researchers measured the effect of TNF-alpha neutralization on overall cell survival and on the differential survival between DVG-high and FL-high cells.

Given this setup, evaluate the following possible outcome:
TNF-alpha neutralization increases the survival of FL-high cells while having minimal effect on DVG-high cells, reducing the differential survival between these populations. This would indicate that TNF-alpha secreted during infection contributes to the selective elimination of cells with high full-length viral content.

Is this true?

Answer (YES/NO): NO